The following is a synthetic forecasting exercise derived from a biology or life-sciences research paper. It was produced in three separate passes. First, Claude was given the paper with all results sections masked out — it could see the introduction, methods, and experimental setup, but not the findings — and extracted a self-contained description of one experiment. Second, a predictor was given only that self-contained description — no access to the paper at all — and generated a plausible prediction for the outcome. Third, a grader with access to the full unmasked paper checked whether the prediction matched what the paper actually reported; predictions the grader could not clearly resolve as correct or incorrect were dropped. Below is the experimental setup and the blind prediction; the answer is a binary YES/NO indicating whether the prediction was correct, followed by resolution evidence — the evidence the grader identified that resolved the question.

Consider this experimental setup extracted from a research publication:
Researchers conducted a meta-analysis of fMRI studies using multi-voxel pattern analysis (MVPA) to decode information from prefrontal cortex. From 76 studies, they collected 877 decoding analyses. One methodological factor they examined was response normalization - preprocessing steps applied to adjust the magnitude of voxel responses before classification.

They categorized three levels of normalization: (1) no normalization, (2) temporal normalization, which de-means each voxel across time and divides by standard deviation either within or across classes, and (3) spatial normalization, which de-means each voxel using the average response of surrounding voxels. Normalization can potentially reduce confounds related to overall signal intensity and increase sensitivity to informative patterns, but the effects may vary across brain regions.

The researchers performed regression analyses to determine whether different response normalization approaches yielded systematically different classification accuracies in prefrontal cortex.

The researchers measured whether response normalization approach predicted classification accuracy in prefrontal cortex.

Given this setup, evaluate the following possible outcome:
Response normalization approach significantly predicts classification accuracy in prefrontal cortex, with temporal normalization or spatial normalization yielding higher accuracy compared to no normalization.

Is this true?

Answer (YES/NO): NO